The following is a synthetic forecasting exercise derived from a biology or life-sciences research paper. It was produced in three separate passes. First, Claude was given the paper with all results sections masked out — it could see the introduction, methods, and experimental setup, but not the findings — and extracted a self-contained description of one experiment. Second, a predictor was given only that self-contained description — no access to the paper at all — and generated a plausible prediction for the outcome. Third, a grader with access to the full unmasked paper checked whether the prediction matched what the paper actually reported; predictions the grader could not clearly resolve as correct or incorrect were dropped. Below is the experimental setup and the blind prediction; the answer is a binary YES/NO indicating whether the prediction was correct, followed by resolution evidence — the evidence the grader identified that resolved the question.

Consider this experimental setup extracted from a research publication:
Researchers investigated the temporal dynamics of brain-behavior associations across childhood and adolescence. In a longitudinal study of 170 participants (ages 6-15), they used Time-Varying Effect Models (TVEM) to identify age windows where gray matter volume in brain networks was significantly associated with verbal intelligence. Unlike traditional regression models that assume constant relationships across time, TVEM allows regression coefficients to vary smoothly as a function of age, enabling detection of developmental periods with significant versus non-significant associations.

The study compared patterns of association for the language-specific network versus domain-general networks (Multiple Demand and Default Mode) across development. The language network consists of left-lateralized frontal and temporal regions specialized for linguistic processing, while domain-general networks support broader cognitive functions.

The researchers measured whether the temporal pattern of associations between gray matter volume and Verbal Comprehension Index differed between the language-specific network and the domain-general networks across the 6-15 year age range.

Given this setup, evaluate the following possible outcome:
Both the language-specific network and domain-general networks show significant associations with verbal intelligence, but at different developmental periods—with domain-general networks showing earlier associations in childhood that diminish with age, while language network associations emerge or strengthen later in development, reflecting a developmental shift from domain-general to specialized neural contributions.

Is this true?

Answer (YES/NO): NO